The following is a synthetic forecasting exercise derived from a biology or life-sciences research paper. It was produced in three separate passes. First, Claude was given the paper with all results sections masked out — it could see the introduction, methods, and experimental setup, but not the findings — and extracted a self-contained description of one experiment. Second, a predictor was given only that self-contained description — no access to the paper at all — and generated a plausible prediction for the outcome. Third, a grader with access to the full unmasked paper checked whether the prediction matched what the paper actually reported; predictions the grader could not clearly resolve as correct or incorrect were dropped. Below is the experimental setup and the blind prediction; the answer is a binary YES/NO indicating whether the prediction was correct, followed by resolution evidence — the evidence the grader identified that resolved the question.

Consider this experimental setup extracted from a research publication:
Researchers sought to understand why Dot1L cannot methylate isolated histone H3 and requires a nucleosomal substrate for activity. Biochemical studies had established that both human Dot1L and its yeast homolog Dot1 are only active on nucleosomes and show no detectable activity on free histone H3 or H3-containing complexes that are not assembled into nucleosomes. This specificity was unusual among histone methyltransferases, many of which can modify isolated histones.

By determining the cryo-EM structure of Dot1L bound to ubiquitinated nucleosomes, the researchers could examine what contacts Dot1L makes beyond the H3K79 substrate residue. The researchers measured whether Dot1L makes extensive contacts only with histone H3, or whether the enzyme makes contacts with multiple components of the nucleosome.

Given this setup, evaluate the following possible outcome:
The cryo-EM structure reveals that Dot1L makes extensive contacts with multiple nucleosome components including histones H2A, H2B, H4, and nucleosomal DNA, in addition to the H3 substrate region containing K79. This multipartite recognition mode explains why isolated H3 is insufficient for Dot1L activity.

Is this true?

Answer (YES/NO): NO